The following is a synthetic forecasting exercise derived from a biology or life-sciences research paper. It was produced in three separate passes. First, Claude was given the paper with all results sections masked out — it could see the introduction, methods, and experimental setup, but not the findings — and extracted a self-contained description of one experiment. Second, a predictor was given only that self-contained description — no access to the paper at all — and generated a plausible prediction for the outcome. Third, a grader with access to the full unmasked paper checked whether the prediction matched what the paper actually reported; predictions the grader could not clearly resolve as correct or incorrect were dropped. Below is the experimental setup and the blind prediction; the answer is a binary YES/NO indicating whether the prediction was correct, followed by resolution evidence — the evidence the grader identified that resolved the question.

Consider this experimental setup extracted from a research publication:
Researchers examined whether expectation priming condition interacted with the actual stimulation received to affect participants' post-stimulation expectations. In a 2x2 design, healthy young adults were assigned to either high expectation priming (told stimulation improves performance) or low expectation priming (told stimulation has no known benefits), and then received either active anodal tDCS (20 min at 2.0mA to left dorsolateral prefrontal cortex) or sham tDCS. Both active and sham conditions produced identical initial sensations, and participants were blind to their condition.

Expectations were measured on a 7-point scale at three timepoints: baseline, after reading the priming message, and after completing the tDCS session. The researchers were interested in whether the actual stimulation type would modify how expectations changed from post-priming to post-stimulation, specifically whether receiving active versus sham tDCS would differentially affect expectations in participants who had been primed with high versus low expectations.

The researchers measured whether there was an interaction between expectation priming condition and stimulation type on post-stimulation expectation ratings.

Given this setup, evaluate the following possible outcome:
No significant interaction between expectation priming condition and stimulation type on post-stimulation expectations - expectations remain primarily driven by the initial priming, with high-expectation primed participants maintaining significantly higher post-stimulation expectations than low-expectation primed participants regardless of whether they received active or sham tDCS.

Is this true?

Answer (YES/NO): YES